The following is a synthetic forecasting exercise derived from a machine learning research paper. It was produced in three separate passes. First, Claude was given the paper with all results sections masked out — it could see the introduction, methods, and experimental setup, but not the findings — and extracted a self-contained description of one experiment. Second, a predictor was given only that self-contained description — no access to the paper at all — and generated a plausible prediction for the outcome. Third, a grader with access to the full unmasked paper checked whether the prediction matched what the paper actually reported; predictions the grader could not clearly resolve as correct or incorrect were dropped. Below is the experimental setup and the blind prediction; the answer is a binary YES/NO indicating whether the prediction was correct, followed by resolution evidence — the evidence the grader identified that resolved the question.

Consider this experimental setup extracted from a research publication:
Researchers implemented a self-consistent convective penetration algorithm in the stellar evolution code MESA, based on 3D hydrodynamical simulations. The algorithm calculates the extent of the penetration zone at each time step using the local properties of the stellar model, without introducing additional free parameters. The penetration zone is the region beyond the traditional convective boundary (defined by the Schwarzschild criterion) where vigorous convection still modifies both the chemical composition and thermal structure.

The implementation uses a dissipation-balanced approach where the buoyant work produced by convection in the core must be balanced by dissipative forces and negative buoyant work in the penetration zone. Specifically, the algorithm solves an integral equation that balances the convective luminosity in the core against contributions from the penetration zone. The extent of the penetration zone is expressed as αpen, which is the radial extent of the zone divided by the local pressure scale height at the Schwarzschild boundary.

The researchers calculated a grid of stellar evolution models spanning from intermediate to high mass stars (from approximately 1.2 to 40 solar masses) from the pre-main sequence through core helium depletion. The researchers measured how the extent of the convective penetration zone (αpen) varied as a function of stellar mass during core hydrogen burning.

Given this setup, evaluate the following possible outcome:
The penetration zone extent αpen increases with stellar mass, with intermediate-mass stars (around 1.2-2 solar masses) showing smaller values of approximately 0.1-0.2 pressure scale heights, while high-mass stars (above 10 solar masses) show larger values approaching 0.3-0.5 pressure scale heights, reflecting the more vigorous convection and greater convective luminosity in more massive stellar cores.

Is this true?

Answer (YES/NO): NO